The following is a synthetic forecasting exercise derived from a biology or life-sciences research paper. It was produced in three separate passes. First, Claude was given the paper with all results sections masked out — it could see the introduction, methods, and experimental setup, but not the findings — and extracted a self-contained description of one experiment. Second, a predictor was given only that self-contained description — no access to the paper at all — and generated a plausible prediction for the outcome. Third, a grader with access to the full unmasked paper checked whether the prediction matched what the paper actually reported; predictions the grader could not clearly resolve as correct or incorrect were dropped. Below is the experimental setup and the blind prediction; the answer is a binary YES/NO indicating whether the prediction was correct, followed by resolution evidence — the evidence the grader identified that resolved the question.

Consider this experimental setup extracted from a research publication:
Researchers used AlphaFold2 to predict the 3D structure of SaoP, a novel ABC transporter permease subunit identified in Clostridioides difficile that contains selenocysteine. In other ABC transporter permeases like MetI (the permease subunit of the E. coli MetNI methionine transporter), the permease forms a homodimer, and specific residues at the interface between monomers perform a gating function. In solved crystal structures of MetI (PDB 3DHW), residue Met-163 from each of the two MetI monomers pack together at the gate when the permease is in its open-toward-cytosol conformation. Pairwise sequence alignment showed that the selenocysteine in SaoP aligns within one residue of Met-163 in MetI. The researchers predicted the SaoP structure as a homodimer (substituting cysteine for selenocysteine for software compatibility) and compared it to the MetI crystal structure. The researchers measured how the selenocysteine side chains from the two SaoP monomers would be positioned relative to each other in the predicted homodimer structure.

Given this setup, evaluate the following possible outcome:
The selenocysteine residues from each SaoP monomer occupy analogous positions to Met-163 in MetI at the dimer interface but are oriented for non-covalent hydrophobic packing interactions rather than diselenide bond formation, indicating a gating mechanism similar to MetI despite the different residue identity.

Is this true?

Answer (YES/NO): NO